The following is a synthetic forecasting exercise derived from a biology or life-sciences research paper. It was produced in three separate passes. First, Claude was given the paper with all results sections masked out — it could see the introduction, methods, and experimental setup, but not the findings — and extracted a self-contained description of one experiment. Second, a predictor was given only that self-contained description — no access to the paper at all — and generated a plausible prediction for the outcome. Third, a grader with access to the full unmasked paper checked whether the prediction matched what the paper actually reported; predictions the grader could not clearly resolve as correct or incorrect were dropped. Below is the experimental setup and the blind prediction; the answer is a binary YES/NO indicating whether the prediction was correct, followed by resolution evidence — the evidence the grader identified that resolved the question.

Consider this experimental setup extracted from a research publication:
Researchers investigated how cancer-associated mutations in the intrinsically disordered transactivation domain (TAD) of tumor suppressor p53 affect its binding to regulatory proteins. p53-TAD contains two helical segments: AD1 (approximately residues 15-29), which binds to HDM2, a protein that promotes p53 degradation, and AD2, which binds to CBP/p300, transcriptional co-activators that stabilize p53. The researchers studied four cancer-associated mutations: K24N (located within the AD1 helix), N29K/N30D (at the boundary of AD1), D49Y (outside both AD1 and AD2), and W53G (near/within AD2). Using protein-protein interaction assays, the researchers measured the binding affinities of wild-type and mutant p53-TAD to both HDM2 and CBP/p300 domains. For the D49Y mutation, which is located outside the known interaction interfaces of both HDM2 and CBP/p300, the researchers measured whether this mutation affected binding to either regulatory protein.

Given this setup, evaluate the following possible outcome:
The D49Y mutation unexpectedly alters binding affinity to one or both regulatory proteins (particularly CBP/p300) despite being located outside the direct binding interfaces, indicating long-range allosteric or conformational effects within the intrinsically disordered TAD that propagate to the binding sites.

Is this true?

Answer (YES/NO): YES